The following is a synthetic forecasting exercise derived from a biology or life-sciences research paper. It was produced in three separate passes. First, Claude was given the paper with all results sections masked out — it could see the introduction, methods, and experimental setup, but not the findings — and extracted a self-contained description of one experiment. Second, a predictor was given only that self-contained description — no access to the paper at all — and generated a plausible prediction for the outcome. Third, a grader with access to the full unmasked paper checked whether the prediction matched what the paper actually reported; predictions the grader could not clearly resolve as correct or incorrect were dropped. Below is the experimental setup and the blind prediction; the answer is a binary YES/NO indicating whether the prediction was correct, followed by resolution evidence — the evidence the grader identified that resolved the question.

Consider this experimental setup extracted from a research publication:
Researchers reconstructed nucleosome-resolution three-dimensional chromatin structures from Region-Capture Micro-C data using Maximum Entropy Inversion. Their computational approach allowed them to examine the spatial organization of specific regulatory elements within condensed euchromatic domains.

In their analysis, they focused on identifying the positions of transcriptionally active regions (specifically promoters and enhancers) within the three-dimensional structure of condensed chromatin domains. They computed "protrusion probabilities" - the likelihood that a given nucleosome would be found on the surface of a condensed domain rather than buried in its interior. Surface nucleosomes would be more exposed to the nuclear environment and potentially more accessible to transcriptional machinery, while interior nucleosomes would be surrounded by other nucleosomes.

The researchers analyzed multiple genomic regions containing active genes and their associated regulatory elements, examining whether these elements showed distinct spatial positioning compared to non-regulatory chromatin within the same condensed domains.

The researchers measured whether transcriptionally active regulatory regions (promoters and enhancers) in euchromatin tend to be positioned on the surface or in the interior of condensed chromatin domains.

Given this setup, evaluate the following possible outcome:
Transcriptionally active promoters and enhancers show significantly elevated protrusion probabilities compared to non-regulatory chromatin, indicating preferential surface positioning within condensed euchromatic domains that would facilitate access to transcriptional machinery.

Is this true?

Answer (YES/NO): YES